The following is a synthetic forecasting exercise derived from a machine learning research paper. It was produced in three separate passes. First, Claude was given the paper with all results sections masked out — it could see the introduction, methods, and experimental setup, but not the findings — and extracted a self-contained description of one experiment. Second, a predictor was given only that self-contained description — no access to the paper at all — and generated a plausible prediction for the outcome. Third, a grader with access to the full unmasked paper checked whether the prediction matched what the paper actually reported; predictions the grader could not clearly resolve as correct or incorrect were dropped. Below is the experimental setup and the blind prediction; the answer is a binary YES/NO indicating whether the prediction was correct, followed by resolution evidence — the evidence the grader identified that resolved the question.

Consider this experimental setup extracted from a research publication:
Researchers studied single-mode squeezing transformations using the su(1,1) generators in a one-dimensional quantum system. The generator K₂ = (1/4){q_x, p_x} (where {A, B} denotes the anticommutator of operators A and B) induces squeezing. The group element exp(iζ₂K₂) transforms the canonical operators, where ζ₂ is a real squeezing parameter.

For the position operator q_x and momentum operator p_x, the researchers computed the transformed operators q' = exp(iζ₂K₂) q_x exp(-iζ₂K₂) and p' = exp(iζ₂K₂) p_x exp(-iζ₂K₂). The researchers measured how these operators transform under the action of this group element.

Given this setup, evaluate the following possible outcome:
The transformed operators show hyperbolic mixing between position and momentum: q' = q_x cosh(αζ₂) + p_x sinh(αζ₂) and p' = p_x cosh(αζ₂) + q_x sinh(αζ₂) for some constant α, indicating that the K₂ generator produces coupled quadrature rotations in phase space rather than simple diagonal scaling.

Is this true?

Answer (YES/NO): NO